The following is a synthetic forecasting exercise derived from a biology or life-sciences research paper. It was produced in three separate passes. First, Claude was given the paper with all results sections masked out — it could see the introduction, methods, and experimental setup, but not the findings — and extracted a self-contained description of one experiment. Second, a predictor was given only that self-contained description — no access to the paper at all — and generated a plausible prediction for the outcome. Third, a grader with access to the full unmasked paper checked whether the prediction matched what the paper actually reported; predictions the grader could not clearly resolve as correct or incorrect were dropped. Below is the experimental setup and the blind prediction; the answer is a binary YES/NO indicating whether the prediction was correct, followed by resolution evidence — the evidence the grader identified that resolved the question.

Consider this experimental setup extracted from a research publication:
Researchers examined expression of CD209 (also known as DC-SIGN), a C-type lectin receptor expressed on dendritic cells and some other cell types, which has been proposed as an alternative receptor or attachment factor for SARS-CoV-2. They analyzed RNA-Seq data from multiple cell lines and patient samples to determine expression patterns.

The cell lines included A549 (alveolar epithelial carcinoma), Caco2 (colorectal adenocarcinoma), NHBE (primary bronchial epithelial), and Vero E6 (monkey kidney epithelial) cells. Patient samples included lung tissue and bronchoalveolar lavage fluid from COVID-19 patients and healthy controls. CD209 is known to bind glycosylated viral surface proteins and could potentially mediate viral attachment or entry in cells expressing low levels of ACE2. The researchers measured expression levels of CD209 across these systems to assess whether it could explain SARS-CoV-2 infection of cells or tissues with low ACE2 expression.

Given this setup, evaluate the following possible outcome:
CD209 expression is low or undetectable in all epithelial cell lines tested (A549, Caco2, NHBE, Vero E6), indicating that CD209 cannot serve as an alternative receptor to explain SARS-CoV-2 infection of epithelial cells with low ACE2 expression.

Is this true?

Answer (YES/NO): YES